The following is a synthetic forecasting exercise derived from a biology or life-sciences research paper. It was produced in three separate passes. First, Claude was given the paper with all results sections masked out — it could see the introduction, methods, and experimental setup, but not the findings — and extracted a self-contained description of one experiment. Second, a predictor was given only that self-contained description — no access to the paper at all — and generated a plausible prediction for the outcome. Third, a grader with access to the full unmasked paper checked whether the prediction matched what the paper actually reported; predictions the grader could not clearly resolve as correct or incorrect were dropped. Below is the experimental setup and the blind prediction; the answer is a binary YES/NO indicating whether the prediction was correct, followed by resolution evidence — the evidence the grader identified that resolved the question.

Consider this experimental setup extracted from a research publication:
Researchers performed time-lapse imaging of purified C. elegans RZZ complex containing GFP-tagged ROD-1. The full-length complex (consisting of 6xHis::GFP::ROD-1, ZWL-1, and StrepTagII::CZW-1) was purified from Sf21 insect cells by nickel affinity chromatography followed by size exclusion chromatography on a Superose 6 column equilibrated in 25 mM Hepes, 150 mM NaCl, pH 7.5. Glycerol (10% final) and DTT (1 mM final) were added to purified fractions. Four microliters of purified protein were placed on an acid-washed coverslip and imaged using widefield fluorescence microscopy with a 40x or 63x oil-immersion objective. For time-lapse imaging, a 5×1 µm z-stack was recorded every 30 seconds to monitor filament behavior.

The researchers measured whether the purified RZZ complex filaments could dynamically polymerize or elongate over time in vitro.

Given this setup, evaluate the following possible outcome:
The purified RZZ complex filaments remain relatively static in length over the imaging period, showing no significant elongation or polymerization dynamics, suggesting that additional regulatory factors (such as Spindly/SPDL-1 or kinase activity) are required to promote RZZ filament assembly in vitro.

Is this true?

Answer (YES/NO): NO